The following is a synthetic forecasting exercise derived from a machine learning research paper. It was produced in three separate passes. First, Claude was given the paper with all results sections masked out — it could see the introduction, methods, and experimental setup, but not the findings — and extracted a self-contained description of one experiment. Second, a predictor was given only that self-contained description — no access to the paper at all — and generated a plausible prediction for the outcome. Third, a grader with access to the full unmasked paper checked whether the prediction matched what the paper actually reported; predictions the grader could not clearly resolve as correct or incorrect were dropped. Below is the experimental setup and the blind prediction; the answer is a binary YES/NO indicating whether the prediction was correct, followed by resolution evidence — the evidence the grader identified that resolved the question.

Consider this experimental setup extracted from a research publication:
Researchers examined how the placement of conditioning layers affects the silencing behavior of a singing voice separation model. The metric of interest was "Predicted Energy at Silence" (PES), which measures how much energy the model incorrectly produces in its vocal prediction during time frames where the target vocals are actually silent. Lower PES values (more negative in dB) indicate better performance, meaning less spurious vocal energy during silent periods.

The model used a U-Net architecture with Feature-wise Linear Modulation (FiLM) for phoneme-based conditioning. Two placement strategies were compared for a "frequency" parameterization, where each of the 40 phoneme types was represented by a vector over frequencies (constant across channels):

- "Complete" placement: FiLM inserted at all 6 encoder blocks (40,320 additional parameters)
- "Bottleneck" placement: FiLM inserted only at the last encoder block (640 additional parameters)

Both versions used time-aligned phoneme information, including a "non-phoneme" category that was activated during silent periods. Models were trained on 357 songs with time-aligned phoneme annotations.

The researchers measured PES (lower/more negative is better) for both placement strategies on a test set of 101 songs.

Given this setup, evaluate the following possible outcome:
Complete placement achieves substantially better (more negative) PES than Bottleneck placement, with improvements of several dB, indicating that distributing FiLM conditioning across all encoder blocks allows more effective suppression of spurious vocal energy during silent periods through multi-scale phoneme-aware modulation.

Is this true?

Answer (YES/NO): NO